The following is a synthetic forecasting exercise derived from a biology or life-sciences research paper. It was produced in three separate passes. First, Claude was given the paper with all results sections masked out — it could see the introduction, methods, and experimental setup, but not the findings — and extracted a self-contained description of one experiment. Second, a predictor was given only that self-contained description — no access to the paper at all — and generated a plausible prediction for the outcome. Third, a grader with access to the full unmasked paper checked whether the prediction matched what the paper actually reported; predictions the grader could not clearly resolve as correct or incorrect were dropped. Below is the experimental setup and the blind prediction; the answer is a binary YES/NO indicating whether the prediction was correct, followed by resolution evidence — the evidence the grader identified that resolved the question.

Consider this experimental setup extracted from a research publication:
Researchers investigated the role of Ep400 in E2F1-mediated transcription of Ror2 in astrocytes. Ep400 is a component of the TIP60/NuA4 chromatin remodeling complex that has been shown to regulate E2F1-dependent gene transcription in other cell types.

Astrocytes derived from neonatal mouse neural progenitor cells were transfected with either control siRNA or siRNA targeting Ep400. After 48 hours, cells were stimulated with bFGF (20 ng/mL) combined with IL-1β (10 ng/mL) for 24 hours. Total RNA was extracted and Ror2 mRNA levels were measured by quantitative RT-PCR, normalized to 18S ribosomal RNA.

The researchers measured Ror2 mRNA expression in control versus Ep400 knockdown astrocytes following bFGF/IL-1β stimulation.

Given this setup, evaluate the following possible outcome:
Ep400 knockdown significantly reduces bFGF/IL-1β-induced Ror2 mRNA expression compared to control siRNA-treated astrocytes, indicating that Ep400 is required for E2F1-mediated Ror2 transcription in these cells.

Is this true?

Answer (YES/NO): YES